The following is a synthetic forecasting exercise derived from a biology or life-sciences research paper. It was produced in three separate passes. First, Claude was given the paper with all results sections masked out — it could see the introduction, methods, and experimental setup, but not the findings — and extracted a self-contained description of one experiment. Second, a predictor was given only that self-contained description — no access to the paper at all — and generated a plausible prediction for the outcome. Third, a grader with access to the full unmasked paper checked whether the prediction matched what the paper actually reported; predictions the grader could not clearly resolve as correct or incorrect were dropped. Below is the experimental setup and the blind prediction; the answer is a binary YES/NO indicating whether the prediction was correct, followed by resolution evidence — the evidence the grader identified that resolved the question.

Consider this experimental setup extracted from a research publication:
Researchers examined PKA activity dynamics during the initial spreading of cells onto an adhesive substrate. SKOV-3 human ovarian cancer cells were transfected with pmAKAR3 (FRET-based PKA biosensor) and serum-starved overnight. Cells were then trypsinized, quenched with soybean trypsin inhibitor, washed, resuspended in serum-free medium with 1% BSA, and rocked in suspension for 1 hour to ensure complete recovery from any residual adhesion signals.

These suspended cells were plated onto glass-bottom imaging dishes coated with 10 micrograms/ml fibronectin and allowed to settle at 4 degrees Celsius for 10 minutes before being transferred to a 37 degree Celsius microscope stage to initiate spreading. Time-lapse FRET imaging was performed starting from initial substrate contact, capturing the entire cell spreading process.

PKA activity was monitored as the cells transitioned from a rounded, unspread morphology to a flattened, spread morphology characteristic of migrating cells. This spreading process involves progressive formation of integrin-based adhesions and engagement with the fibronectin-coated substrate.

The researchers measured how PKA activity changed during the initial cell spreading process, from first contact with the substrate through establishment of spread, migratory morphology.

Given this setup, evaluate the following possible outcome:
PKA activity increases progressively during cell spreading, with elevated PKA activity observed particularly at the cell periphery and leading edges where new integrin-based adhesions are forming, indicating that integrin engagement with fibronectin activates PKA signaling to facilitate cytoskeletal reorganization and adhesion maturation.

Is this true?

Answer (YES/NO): NO